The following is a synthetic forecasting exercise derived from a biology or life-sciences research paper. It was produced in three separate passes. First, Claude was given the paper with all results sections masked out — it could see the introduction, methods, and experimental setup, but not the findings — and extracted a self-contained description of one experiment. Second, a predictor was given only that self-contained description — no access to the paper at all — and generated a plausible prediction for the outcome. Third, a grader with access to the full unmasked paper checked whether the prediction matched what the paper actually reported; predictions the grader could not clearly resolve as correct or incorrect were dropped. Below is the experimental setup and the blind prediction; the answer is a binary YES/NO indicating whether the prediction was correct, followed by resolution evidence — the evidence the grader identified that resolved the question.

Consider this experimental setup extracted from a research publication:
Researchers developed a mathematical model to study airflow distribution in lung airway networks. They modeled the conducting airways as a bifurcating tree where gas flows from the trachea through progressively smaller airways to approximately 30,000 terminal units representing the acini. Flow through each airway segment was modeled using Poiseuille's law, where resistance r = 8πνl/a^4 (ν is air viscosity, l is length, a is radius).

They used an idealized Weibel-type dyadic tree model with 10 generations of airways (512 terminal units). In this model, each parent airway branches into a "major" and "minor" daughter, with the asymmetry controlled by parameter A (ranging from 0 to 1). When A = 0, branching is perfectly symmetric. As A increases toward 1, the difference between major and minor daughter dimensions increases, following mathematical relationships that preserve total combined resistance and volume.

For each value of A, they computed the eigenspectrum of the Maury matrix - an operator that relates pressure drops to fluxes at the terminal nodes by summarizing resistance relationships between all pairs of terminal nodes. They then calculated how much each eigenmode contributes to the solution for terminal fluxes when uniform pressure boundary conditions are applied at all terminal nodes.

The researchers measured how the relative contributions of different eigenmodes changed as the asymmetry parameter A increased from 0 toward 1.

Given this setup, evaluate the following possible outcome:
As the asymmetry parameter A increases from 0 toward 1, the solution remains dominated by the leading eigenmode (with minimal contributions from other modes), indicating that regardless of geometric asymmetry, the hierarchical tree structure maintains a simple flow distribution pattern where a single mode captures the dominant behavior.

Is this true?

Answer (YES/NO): NO